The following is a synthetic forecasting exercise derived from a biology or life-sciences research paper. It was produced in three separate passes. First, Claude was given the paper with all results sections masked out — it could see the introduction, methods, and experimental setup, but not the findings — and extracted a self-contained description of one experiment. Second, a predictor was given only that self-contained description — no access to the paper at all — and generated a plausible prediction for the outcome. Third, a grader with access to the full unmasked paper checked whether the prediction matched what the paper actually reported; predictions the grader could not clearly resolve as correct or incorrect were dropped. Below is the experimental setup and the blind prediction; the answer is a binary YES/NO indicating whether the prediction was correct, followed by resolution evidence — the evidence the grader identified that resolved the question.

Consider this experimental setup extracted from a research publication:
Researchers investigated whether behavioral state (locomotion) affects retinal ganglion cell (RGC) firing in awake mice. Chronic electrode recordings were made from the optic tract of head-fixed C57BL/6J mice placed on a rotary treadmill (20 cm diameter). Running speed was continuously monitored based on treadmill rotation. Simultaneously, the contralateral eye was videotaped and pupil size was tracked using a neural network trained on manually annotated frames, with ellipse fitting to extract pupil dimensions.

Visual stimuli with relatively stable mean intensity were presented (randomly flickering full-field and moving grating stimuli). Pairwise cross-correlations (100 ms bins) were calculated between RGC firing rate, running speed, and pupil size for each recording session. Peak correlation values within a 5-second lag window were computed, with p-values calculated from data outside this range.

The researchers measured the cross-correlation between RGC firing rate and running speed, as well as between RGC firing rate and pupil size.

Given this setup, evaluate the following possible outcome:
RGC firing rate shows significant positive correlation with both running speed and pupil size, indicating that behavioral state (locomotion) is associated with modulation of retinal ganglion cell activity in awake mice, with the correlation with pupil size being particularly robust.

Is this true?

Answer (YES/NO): NO